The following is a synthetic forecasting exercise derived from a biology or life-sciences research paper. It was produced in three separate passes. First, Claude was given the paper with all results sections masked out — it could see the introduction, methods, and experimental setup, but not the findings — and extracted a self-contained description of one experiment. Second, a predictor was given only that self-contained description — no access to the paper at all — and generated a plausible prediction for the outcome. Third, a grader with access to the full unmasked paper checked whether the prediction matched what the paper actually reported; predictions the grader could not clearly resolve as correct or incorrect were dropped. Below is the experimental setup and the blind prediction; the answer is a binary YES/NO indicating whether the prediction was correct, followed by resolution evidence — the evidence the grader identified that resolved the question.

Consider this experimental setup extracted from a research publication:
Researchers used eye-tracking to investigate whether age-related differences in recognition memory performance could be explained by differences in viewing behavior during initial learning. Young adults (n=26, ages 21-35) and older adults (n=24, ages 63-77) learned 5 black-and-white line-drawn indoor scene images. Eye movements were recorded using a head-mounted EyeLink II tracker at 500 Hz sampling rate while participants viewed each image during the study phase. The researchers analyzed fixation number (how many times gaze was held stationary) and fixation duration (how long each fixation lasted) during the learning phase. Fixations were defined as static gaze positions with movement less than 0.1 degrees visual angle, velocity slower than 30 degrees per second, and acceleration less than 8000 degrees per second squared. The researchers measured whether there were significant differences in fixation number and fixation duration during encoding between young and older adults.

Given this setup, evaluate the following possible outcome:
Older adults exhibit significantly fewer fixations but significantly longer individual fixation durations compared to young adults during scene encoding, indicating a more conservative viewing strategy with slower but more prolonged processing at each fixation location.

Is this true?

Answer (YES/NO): NO